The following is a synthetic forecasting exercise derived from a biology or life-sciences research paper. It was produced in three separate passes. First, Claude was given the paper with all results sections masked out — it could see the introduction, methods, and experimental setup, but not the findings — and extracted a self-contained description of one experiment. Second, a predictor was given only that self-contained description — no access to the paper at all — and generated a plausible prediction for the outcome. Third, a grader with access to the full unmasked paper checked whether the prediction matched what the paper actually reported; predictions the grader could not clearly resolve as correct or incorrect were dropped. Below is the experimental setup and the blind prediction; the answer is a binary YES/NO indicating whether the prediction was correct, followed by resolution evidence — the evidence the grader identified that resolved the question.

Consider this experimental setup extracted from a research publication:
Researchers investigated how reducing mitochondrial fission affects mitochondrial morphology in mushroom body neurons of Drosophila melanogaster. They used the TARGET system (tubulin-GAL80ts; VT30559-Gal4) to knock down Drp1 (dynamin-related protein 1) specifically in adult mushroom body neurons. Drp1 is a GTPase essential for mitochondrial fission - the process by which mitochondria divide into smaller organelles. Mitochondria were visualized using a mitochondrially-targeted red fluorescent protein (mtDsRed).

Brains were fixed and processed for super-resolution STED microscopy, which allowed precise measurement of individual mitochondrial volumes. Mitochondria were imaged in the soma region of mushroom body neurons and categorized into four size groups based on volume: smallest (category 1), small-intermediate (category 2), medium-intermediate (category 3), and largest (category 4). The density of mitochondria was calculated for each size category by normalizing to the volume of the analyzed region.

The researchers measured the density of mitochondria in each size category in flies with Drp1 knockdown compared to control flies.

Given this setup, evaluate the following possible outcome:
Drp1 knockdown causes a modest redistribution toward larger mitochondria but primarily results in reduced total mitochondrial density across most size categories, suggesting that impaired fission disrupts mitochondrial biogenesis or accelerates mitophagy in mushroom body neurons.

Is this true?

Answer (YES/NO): NO